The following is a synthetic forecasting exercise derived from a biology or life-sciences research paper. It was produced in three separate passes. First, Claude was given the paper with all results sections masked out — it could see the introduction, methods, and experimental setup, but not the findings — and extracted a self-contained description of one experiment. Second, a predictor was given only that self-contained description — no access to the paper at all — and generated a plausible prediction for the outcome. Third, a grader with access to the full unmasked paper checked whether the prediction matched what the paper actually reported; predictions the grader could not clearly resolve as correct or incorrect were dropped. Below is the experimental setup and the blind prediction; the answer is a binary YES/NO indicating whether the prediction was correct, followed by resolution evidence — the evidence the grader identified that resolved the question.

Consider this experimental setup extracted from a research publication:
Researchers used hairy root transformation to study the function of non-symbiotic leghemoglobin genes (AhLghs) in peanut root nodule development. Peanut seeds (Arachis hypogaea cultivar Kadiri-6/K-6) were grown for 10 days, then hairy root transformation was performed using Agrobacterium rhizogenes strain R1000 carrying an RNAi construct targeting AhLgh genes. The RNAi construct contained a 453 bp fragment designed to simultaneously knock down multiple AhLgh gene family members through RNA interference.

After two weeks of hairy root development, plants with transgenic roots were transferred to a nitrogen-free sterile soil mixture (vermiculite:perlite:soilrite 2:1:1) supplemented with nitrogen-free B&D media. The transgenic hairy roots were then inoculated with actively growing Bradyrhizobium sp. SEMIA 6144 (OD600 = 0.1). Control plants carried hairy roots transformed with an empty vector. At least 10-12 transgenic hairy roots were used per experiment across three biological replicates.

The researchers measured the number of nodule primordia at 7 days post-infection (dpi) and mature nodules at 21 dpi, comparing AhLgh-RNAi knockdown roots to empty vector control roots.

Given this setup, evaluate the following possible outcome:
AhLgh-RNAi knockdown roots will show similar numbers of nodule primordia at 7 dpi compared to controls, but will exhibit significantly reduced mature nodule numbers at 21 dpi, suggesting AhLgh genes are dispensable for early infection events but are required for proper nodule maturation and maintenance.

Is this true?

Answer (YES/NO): NO